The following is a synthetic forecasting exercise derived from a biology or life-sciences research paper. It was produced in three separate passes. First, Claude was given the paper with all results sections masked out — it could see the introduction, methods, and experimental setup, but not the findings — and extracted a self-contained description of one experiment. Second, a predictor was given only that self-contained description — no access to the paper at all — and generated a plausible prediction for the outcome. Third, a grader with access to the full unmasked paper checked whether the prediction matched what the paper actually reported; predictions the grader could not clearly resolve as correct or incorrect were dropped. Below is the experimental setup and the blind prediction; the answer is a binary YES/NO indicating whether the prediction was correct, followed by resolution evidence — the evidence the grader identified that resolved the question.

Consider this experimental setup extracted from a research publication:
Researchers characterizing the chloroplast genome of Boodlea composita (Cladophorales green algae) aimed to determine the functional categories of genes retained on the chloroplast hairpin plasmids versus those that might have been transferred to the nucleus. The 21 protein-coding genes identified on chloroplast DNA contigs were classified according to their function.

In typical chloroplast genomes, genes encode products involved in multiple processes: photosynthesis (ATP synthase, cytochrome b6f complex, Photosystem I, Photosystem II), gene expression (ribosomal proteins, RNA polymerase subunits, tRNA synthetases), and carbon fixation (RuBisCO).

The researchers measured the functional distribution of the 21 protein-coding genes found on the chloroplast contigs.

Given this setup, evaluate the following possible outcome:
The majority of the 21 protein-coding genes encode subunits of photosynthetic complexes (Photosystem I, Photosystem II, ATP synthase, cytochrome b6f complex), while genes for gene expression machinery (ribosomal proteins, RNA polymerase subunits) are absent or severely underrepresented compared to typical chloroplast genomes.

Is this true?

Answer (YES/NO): YES